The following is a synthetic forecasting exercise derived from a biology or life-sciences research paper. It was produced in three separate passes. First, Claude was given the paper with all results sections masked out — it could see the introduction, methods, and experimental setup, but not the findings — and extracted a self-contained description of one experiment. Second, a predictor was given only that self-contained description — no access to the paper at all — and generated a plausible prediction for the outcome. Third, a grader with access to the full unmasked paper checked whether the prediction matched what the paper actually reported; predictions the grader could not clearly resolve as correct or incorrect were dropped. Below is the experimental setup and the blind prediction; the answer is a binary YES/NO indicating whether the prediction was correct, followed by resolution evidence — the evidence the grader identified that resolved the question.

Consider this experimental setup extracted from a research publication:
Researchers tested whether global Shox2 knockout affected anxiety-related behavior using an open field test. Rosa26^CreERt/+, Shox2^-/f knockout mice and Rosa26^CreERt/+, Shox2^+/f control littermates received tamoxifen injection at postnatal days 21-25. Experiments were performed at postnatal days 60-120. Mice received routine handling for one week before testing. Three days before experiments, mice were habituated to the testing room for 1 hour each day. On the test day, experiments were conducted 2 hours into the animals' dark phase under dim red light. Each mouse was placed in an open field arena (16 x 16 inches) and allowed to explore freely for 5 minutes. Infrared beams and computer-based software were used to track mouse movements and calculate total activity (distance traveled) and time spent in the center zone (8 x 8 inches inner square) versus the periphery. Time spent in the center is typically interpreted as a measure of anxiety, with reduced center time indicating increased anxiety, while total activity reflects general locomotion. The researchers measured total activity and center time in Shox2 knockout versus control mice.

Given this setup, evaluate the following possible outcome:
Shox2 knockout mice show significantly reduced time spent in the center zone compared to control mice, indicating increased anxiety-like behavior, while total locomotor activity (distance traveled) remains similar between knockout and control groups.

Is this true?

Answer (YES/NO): NO